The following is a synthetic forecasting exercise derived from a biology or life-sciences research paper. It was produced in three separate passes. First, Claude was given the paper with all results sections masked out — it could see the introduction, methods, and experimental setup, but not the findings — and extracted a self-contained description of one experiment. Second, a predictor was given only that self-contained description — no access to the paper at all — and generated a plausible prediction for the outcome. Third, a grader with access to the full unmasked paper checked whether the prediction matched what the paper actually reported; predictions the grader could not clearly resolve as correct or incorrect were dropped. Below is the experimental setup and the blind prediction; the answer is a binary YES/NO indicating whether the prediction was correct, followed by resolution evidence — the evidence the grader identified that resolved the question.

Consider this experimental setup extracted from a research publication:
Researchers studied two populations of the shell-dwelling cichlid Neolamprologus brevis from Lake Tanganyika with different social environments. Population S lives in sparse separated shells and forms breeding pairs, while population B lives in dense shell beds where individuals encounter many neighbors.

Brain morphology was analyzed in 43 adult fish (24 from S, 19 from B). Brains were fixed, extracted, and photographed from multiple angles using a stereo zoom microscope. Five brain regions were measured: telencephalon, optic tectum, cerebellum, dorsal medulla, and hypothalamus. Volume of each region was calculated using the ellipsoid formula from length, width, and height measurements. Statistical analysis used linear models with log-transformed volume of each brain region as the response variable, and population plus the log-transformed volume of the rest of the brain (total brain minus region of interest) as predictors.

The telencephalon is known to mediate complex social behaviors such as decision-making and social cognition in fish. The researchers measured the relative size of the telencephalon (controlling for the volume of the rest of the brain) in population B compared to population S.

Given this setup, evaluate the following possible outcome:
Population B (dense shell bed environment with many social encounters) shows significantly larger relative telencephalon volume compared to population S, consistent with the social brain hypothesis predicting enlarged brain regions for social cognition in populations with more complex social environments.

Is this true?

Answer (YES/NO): YES